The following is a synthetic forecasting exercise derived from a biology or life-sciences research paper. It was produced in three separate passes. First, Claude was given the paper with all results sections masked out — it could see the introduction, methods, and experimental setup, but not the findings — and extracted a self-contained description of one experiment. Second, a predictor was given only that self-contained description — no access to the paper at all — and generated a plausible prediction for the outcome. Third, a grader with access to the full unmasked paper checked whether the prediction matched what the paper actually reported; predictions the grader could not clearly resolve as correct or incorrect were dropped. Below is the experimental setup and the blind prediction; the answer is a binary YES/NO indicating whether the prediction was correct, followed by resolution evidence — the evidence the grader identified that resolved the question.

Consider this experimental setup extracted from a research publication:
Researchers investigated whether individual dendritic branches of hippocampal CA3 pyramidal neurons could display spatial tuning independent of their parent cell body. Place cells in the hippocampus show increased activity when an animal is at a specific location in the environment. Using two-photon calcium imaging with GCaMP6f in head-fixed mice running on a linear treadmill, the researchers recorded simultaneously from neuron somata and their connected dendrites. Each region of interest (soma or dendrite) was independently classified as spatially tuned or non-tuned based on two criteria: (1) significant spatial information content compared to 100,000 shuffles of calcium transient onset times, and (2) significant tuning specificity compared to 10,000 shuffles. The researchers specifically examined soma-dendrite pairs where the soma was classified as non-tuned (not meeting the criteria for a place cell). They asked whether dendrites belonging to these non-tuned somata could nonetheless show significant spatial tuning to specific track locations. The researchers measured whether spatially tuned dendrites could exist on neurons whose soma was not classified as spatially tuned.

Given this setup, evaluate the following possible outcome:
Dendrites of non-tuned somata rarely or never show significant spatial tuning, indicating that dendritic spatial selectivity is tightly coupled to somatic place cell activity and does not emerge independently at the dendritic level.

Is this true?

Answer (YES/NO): NO